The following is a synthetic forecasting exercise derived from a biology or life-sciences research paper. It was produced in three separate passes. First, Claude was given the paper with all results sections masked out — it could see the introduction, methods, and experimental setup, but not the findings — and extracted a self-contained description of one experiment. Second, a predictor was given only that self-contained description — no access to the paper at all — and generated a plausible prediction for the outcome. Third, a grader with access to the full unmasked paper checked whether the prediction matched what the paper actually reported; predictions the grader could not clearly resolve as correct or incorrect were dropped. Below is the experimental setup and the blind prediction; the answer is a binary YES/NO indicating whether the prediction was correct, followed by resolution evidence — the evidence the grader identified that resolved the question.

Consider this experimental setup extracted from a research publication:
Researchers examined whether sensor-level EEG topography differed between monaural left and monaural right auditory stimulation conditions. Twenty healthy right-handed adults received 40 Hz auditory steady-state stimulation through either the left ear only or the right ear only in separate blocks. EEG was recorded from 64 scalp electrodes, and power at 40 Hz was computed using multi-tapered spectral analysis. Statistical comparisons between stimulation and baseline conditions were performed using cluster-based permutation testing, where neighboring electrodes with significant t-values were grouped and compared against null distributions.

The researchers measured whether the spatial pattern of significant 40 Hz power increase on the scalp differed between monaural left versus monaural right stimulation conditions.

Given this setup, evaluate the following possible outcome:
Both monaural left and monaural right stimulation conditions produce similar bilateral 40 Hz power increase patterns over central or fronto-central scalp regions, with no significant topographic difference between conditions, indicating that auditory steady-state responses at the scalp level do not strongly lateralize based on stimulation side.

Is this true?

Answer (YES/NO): NO